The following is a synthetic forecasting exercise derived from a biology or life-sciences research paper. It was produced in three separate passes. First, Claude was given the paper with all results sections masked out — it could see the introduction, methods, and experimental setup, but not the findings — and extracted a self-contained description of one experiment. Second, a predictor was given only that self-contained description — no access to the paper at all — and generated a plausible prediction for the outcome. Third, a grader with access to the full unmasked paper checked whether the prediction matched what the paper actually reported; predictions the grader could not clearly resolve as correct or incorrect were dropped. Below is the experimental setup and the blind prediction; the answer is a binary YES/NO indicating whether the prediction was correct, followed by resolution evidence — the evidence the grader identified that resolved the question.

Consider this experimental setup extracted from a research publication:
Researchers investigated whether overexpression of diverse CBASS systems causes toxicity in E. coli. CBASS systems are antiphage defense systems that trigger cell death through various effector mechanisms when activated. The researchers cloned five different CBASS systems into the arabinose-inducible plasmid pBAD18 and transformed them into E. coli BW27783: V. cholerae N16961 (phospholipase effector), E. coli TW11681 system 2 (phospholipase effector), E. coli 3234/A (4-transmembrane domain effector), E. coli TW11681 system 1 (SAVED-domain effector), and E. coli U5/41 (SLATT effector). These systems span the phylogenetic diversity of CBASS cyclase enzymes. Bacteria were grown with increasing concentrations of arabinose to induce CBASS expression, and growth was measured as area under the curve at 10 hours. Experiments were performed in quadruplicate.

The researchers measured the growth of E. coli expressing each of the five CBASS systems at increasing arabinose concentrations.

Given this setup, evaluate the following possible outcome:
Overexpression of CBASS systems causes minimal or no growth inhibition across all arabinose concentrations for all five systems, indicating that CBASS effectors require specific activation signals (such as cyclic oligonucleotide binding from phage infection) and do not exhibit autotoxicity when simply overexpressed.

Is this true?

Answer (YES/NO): NO